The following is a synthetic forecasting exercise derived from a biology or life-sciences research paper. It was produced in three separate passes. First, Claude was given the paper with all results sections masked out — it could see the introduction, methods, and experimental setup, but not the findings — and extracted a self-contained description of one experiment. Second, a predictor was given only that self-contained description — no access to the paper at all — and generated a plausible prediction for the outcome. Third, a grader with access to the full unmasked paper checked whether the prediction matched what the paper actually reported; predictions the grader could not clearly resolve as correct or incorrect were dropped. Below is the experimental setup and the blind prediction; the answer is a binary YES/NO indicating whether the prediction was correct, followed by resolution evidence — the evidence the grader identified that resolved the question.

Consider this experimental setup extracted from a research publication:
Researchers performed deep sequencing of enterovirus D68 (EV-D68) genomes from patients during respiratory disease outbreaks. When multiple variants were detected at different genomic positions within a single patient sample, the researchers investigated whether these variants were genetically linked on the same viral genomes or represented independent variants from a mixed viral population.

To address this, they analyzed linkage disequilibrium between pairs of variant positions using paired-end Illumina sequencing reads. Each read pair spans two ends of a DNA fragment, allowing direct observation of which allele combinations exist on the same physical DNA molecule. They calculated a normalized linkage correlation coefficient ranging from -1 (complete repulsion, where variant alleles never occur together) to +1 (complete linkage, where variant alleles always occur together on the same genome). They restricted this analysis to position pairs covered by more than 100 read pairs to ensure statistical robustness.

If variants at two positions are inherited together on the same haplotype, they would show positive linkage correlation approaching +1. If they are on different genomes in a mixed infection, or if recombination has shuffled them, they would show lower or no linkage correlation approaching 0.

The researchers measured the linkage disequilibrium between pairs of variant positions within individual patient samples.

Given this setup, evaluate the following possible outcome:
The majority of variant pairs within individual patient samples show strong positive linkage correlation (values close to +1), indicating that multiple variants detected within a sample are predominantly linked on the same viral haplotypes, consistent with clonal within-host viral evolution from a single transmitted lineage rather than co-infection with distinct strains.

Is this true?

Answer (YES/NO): NO